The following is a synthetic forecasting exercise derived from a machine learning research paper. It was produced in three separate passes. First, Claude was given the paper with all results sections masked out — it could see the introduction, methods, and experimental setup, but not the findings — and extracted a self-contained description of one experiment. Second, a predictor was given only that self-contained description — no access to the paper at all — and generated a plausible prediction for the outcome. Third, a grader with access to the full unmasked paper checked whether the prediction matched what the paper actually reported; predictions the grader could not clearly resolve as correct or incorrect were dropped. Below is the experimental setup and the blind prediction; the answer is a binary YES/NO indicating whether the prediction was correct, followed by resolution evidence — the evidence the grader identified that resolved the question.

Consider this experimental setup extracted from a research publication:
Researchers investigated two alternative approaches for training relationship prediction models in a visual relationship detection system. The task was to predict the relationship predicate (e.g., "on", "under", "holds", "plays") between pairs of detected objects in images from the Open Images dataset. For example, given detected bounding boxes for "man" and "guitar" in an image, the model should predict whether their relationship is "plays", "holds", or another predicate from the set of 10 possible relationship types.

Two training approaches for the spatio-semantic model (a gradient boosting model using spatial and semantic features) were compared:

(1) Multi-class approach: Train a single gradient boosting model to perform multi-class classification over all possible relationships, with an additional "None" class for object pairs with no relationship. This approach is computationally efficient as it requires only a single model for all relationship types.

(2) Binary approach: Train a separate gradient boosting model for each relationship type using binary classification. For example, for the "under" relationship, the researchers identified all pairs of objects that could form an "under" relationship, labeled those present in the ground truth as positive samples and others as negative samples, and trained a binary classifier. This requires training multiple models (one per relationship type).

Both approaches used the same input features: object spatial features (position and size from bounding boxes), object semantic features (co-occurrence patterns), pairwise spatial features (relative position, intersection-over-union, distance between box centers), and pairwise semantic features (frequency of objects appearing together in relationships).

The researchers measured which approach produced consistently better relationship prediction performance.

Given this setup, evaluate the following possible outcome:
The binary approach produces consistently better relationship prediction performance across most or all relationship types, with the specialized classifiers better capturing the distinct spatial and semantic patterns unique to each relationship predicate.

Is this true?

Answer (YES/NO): YES